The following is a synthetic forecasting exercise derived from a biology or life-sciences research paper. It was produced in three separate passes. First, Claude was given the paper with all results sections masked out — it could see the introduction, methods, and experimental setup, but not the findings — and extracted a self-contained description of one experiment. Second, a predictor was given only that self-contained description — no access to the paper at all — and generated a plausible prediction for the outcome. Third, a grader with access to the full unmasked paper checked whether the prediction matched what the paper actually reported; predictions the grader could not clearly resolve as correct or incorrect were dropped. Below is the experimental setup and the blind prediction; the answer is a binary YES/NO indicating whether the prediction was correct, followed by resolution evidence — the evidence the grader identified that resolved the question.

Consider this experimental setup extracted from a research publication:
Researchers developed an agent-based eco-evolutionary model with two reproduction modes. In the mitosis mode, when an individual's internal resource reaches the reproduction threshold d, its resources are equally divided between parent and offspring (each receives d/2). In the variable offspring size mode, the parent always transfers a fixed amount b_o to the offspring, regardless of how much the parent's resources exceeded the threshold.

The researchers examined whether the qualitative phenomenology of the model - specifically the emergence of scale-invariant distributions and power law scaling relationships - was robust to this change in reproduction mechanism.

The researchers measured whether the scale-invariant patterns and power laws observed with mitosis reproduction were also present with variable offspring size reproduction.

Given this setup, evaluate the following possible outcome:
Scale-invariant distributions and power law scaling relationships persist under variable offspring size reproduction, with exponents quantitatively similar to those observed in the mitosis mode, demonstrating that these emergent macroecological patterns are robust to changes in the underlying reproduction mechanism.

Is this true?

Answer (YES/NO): NO